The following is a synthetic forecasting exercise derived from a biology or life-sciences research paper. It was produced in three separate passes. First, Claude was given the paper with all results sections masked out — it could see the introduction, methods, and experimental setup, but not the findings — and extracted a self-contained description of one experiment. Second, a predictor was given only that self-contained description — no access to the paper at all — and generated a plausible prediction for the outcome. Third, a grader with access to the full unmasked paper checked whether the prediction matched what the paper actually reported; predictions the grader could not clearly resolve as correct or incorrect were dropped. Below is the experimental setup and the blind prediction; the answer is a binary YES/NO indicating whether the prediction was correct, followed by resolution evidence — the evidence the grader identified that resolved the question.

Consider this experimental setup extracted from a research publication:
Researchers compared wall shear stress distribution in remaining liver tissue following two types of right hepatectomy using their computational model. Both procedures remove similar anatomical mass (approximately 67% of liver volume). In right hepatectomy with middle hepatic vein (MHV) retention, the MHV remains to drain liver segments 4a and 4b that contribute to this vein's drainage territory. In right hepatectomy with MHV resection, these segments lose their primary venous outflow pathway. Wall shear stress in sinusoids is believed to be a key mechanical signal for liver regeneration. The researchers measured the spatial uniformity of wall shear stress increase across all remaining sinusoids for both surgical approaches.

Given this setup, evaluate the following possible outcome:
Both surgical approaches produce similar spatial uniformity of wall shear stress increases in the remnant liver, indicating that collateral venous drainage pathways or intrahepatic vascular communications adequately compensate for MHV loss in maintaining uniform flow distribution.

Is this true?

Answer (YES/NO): NO